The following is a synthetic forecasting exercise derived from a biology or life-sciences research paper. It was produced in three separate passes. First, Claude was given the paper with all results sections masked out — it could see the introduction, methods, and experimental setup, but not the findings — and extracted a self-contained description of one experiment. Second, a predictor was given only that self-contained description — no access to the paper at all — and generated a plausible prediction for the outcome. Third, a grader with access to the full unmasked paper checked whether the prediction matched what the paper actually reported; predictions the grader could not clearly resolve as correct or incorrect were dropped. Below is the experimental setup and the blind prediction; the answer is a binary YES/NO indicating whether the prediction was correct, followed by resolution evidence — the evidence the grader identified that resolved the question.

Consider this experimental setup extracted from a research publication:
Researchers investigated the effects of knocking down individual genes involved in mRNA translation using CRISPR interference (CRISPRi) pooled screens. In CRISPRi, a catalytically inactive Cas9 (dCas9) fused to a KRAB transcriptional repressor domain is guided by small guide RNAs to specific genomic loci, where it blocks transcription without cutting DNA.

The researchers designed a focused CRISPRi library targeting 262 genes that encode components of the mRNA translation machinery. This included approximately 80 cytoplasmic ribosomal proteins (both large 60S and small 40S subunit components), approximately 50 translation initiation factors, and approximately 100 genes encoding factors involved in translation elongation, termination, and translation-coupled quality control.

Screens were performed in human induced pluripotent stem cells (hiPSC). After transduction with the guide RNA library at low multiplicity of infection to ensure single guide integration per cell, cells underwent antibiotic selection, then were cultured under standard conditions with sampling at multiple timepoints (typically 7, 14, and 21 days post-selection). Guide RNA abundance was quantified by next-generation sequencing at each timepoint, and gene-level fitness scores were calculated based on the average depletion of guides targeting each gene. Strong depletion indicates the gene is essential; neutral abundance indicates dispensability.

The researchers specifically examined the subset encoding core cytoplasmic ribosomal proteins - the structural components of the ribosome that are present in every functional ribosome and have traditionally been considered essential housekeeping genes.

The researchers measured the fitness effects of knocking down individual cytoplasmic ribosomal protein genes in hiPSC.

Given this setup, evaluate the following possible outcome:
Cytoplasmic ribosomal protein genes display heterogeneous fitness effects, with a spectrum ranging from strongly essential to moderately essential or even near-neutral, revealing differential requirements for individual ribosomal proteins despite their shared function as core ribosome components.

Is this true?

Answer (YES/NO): NO